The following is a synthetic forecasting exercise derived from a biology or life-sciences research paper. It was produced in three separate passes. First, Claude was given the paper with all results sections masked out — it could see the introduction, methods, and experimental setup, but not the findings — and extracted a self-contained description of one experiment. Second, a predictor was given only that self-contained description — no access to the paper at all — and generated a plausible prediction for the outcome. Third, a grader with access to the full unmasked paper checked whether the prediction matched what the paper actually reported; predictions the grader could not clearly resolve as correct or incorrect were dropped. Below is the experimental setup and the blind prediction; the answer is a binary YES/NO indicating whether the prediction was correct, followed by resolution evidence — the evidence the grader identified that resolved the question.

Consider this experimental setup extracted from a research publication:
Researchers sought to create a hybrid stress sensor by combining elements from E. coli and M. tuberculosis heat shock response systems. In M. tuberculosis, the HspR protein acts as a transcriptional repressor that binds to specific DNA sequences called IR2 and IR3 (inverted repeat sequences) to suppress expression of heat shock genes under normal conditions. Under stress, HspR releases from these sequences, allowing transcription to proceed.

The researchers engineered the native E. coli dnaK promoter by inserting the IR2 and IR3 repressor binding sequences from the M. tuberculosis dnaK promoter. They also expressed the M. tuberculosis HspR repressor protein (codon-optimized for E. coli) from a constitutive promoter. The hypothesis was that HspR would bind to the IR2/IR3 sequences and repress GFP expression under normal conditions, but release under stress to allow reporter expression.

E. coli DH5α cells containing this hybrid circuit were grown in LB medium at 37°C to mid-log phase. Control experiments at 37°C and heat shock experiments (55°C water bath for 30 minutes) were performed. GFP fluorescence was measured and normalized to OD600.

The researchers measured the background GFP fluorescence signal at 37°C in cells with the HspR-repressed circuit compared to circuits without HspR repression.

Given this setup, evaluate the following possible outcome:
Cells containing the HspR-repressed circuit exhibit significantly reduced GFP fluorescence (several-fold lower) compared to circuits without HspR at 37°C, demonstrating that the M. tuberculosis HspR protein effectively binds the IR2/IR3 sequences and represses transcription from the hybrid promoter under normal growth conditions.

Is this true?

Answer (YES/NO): YES